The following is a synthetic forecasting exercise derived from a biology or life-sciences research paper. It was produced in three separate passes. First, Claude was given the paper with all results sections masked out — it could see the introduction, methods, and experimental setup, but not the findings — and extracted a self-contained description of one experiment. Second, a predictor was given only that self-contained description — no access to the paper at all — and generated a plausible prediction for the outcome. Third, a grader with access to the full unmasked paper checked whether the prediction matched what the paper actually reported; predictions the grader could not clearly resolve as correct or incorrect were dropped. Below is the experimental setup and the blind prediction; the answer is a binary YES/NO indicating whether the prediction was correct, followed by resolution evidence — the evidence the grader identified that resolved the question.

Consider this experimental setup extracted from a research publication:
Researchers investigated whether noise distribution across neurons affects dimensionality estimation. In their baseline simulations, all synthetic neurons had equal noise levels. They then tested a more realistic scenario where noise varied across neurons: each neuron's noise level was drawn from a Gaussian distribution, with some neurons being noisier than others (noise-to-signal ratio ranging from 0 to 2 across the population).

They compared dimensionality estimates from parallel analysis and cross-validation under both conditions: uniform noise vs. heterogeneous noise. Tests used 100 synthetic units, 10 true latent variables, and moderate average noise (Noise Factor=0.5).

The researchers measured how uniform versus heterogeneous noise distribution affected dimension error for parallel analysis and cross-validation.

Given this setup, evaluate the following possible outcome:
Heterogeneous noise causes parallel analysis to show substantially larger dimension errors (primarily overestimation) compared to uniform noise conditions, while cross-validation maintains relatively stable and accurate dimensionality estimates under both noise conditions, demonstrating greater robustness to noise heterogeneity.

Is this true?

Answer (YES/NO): NO